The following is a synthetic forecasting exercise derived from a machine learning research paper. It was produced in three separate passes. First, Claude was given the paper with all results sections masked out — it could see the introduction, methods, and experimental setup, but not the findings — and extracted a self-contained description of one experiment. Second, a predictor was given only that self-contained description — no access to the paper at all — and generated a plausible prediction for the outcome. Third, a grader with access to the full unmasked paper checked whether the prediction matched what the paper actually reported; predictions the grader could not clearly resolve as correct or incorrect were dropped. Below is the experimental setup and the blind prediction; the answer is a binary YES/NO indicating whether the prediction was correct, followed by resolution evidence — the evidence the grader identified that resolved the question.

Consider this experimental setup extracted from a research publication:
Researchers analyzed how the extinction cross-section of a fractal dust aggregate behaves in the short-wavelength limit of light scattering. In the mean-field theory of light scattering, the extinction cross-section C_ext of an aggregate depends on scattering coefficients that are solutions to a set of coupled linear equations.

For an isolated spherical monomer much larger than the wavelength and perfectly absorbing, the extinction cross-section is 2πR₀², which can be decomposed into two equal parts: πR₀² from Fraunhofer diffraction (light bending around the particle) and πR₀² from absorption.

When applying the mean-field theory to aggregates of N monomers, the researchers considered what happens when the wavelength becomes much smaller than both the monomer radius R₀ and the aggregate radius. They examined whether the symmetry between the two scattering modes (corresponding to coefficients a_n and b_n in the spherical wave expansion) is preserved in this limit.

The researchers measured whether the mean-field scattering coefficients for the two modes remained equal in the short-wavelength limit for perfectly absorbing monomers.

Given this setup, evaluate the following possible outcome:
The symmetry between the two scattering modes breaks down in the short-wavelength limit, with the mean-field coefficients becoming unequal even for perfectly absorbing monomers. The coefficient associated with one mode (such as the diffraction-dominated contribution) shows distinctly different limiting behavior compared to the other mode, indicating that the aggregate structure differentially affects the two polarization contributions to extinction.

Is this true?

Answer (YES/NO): NO